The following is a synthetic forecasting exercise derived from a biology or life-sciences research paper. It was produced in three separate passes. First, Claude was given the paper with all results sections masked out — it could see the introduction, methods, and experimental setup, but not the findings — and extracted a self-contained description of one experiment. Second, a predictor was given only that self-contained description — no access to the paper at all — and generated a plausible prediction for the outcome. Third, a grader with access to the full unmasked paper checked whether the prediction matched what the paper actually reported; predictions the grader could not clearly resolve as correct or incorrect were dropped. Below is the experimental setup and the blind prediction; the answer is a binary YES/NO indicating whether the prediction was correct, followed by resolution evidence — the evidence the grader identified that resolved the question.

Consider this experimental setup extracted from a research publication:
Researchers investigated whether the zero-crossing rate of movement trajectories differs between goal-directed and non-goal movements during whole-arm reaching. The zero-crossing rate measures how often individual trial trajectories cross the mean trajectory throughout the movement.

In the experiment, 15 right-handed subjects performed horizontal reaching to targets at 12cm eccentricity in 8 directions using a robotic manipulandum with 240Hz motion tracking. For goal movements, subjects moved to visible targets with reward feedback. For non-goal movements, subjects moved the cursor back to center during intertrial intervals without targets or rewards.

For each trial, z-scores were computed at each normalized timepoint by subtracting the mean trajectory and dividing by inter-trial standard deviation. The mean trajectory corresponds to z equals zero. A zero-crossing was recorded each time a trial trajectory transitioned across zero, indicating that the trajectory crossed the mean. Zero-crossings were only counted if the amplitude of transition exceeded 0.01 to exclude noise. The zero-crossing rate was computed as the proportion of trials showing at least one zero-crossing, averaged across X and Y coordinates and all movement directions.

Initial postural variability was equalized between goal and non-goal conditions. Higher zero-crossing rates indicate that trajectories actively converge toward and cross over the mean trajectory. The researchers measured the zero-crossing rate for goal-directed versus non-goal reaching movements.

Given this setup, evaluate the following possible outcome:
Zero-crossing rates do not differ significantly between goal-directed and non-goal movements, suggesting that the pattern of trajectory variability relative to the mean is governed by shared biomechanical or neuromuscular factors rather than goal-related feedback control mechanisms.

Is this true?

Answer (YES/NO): NO